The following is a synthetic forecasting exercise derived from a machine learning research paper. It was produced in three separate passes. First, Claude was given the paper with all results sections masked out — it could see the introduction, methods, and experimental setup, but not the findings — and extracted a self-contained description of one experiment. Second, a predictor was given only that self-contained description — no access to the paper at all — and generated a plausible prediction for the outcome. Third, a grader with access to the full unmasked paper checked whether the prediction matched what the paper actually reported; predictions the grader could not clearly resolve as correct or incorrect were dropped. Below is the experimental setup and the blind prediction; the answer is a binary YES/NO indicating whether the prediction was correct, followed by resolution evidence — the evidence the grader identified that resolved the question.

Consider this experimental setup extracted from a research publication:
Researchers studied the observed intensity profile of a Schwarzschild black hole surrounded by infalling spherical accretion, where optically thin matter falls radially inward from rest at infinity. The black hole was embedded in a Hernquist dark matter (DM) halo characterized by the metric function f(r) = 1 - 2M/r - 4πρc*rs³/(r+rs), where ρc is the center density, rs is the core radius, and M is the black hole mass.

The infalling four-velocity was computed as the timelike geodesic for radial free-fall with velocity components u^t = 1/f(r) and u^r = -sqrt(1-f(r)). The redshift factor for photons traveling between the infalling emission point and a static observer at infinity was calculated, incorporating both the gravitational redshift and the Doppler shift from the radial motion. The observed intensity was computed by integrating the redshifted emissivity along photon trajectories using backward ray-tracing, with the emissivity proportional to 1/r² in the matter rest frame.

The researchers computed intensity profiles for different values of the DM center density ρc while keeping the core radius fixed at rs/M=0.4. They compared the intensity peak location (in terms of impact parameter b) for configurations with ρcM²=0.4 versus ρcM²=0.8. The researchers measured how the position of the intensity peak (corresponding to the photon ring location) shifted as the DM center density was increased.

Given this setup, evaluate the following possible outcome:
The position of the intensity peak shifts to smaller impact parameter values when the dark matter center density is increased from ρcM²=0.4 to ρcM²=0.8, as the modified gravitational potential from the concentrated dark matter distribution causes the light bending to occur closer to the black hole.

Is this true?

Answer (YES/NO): NO